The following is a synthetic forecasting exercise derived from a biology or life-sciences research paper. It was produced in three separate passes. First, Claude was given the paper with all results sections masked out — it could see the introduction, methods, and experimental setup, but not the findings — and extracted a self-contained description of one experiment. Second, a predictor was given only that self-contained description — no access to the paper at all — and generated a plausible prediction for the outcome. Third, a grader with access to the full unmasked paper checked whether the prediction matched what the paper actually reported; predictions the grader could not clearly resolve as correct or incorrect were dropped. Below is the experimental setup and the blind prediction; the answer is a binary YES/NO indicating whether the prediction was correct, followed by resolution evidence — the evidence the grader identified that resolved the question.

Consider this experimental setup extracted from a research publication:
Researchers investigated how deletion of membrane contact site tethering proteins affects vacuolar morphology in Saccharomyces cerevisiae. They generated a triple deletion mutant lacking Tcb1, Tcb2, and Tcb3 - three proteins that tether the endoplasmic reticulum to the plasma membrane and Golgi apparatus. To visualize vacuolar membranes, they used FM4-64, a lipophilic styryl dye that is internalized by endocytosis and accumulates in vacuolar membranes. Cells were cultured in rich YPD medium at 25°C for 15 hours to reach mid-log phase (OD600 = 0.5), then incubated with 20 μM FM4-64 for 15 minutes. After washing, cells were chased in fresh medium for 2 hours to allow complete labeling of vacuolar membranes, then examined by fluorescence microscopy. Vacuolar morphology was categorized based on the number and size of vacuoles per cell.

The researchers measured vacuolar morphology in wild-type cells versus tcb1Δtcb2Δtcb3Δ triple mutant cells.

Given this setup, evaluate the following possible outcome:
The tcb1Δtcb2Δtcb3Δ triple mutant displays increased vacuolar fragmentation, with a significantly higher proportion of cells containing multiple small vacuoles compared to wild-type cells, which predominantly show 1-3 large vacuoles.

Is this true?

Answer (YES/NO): YES